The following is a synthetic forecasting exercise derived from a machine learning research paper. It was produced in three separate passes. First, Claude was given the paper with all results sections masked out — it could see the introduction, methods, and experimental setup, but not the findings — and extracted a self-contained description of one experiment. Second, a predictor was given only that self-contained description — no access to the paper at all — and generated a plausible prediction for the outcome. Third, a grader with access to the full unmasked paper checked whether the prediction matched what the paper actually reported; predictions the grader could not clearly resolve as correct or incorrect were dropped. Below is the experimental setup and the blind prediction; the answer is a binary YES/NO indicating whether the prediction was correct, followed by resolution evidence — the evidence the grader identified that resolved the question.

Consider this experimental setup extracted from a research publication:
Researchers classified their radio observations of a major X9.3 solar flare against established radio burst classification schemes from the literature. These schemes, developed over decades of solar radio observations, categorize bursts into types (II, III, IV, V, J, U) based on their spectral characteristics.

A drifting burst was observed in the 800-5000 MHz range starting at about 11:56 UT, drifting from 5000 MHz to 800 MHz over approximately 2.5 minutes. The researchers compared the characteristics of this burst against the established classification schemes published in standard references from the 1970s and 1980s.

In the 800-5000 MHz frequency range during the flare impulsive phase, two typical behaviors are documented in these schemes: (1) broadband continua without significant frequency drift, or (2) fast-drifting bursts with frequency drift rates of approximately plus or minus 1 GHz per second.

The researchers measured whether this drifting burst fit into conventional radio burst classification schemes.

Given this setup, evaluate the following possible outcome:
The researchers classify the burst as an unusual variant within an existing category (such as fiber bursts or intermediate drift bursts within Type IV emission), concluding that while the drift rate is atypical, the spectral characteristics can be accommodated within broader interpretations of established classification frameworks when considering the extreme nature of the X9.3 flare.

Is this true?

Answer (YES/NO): NO